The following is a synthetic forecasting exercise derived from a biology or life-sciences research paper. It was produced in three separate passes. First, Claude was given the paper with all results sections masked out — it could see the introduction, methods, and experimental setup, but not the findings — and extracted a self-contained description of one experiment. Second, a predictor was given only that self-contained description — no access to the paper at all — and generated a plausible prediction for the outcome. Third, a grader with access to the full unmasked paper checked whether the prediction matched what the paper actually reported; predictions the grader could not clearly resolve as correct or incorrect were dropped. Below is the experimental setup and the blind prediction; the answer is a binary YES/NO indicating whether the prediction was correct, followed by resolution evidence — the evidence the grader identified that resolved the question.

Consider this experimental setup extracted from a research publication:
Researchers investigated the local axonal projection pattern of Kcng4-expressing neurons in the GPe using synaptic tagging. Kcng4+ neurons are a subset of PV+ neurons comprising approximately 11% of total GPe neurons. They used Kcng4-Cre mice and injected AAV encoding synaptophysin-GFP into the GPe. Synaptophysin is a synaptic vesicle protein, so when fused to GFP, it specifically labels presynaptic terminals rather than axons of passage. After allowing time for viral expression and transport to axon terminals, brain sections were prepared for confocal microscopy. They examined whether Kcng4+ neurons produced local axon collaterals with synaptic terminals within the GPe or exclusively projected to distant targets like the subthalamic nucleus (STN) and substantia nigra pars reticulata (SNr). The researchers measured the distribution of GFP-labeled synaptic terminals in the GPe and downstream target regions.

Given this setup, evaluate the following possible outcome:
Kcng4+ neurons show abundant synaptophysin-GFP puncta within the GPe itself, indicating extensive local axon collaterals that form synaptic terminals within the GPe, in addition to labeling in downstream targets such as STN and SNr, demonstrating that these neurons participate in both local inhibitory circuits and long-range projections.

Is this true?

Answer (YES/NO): NO